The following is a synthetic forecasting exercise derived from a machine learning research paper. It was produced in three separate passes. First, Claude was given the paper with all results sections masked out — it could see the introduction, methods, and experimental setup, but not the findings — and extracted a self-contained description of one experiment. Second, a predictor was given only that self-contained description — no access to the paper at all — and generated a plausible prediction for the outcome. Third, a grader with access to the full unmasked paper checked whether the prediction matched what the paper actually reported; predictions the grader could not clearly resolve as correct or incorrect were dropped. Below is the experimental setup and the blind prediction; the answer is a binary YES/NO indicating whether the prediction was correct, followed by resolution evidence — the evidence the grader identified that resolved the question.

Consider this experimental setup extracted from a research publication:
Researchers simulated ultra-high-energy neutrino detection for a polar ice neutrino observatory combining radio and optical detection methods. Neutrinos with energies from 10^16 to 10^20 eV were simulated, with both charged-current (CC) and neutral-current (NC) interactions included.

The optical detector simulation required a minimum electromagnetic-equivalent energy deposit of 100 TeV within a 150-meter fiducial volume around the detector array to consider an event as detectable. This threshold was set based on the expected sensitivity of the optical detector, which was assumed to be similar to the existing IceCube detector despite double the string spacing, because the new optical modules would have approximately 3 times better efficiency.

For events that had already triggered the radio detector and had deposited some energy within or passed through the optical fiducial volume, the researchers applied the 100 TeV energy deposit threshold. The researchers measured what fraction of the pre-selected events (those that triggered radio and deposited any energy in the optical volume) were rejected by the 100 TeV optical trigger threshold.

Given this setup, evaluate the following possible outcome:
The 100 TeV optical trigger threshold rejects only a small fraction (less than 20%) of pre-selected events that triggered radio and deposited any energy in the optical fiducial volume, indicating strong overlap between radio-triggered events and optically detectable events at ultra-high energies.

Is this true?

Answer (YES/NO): NO